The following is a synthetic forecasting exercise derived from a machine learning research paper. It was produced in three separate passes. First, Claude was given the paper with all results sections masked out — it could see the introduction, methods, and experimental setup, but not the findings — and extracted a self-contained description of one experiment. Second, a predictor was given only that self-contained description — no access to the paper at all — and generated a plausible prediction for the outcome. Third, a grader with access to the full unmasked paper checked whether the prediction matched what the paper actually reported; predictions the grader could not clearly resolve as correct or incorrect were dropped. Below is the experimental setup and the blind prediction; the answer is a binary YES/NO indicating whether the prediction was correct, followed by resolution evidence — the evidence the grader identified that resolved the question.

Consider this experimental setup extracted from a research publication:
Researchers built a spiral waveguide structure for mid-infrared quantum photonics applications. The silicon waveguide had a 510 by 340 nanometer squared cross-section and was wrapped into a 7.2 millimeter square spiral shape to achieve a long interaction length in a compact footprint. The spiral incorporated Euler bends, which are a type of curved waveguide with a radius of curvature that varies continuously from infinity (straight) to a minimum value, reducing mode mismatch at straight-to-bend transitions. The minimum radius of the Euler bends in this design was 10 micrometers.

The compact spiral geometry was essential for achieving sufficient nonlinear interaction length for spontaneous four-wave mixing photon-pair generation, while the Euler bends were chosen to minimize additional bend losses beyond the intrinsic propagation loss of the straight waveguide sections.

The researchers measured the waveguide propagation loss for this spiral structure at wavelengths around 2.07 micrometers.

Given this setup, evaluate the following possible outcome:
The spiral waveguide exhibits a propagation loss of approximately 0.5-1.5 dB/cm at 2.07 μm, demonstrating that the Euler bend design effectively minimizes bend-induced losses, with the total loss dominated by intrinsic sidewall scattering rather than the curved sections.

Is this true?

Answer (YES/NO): NO